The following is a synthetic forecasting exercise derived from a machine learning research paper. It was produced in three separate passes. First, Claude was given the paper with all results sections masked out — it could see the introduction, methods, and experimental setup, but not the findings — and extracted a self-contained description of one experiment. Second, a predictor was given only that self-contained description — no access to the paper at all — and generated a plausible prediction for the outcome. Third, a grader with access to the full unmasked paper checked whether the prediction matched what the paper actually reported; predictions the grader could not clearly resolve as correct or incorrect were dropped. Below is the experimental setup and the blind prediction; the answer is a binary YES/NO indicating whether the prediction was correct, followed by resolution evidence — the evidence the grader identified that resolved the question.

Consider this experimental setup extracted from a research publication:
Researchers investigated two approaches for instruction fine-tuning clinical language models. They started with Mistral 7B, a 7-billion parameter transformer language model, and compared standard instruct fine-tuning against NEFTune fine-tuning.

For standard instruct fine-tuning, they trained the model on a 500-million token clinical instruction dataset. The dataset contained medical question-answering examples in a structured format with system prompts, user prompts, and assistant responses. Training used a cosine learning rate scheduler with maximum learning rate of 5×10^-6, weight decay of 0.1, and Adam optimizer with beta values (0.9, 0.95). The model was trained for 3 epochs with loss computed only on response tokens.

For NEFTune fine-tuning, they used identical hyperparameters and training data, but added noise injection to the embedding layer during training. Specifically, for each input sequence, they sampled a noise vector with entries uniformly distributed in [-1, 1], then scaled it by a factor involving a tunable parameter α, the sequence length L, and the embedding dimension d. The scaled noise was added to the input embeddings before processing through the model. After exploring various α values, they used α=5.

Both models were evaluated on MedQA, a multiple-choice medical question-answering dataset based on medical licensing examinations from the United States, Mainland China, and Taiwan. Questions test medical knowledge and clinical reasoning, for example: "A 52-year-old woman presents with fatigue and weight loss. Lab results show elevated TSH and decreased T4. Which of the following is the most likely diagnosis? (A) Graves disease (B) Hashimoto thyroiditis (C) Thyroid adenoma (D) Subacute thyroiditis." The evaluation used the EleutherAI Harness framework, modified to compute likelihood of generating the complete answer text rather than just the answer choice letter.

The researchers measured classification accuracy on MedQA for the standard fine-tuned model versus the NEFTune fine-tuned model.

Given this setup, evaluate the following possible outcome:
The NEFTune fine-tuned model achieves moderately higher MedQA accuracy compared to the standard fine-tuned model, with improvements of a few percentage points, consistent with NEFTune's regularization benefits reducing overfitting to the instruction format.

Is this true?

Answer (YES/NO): NO